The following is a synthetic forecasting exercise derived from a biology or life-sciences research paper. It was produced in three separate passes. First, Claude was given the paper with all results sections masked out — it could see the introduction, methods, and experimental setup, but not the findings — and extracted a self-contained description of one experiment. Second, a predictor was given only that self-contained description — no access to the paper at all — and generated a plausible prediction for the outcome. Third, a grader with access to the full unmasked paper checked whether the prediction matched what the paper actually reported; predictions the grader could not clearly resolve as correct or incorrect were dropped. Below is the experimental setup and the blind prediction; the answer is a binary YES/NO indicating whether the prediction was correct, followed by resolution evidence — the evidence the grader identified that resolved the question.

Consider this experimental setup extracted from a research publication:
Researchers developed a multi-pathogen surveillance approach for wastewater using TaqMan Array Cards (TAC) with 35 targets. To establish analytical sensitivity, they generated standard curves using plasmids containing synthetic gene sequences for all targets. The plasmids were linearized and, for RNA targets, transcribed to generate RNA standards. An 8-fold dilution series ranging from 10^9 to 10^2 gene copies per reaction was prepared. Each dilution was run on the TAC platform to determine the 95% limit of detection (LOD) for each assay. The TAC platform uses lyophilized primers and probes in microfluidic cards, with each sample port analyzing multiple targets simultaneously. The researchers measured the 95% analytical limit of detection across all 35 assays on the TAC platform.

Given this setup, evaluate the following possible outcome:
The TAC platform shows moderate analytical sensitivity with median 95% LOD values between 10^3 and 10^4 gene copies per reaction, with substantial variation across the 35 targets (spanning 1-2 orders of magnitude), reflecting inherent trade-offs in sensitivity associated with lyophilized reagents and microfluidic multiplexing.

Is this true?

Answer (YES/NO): NO